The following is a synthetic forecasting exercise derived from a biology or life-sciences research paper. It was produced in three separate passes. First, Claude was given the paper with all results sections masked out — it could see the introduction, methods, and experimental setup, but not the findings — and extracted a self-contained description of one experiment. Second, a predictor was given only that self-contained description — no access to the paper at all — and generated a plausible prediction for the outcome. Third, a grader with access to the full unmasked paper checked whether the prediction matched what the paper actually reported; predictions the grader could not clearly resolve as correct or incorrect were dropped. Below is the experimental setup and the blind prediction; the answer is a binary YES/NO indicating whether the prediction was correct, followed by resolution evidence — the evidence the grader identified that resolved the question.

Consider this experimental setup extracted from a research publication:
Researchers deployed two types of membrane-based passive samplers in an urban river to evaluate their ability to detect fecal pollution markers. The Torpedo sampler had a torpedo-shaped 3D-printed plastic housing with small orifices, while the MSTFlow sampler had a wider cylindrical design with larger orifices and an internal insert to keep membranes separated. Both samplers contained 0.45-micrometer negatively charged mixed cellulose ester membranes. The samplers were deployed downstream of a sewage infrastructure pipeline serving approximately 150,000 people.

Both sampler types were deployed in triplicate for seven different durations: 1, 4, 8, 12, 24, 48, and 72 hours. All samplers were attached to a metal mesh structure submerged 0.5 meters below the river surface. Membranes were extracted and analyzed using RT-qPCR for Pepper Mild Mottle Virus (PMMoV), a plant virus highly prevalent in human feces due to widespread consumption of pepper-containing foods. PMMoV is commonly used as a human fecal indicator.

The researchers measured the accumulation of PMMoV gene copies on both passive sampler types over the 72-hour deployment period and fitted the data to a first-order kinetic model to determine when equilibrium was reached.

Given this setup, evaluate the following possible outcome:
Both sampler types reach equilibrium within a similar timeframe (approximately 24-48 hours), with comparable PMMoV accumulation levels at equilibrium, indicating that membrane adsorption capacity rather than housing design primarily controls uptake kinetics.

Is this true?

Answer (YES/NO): NO